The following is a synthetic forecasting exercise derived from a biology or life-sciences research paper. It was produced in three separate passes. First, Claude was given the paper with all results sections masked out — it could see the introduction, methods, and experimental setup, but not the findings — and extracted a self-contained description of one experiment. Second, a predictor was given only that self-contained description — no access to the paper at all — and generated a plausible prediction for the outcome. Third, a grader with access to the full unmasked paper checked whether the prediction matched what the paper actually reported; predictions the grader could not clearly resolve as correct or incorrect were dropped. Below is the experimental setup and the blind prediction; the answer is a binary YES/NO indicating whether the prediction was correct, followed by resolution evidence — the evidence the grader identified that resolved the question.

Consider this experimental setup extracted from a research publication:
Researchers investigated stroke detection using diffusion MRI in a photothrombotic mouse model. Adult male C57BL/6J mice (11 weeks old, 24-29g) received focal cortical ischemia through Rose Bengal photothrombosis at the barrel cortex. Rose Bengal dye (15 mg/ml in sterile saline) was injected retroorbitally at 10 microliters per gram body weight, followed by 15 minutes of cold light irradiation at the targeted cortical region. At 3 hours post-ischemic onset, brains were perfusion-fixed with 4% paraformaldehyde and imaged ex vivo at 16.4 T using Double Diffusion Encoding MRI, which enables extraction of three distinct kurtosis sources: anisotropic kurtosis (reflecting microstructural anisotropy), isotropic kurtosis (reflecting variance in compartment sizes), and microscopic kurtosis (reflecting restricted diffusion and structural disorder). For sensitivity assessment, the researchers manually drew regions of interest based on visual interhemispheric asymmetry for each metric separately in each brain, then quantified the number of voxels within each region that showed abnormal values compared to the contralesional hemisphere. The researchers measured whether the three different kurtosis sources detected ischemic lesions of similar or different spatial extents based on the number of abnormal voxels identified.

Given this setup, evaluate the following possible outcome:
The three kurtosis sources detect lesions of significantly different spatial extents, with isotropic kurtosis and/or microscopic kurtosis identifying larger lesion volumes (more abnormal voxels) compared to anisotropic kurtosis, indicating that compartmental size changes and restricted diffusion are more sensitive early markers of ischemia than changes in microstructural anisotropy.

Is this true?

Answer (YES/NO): YES